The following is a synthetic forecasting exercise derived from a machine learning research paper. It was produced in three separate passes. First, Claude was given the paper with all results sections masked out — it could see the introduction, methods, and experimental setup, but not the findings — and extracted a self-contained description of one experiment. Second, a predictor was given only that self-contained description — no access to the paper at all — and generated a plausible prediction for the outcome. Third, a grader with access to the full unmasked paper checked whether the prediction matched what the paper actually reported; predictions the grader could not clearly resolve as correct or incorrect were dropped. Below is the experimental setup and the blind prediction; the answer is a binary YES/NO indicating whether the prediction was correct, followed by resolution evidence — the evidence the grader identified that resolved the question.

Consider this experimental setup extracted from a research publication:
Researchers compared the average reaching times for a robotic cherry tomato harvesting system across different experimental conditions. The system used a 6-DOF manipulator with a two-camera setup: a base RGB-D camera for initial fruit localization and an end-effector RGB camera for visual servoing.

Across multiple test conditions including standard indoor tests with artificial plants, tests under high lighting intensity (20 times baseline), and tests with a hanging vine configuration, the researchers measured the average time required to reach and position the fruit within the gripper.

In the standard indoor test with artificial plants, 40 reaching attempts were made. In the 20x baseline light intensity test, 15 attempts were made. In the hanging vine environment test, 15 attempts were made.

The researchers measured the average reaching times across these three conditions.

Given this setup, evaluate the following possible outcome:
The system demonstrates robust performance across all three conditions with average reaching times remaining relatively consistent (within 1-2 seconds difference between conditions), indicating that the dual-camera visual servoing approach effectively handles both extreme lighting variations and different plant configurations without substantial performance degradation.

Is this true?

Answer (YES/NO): NO